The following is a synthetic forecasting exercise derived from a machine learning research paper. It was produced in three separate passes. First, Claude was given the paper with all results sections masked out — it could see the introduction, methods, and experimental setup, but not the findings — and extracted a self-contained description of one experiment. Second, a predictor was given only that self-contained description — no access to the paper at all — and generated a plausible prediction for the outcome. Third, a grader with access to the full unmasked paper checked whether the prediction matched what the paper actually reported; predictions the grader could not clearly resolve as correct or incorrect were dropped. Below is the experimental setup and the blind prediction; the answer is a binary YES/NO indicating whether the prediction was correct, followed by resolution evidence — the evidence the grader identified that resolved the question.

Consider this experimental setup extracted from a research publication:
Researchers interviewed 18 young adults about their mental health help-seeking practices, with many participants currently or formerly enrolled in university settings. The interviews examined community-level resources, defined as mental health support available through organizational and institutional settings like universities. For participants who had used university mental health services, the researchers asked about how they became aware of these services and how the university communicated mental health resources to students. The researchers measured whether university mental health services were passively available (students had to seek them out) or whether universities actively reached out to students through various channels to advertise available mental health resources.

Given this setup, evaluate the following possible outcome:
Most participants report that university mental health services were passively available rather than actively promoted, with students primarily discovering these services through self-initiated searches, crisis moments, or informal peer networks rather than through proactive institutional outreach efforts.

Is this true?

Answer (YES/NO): NO